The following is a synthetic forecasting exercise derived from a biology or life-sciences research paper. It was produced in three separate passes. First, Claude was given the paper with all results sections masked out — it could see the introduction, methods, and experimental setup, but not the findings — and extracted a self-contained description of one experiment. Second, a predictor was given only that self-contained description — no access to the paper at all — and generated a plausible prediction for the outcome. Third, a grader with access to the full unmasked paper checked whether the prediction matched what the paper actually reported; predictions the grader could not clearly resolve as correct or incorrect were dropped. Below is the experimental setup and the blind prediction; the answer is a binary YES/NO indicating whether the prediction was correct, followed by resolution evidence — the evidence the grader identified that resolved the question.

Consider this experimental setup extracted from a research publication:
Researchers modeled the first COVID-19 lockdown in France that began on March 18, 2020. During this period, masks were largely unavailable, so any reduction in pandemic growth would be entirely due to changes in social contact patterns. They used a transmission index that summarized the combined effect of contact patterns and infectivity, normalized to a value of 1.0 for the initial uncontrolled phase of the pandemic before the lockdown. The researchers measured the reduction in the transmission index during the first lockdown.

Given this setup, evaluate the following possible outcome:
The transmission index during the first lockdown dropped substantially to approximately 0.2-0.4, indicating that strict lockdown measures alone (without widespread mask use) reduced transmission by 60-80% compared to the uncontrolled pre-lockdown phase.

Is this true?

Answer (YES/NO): YES